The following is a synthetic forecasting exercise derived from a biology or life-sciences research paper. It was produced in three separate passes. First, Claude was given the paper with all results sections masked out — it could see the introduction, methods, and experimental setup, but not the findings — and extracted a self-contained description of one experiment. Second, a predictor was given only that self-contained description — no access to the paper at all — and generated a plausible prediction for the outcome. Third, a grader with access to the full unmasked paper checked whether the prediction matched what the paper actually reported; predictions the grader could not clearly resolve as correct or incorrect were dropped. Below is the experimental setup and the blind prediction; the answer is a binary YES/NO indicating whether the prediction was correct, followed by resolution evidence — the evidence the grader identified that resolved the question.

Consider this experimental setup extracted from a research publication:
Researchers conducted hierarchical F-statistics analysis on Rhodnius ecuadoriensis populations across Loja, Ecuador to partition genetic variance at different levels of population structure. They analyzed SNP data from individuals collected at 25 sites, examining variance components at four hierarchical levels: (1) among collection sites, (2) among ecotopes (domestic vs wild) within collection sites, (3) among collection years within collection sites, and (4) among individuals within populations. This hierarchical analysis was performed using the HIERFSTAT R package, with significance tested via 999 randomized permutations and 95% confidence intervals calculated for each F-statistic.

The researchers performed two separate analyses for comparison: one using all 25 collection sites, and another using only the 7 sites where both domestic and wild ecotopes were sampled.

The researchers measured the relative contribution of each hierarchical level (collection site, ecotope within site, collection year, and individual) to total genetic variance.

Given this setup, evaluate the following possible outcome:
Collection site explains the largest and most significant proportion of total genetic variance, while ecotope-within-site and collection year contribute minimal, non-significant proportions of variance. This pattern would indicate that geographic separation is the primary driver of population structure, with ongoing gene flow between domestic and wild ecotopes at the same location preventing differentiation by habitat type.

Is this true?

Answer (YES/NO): NO